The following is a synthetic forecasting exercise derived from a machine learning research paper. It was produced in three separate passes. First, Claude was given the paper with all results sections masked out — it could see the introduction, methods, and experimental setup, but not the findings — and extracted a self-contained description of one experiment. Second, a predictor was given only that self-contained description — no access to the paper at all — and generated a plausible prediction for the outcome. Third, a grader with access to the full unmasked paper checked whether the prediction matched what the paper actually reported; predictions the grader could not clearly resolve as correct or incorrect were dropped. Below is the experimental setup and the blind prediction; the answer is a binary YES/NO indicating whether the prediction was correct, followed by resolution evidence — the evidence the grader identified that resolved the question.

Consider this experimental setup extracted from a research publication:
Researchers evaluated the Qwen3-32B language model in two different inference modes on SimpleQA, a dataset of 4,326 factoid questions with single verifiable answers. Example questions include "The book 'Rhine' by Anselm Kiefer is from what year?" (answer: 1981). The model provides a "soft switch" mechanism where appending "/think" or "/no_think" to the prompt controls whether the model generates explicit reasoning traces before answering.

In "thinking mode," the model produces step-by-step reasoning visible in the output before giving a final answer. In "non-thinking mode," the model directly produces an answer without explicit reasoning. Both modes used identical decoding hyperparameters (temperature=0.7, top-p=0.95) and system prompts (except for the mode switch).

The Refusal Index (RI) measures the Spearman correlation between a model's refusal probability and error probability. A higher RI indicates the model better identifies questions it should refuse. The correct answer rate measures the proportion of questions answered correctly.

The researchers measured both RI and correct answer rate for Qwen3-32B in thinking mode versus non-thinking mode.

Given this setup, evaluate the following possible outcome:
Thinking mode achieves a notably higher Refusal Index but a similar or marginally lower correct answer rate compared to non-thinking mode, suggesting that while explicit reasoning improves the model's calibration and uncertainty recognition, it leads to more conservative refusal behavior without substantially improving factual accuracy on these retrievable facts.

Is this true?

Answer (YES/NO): NO